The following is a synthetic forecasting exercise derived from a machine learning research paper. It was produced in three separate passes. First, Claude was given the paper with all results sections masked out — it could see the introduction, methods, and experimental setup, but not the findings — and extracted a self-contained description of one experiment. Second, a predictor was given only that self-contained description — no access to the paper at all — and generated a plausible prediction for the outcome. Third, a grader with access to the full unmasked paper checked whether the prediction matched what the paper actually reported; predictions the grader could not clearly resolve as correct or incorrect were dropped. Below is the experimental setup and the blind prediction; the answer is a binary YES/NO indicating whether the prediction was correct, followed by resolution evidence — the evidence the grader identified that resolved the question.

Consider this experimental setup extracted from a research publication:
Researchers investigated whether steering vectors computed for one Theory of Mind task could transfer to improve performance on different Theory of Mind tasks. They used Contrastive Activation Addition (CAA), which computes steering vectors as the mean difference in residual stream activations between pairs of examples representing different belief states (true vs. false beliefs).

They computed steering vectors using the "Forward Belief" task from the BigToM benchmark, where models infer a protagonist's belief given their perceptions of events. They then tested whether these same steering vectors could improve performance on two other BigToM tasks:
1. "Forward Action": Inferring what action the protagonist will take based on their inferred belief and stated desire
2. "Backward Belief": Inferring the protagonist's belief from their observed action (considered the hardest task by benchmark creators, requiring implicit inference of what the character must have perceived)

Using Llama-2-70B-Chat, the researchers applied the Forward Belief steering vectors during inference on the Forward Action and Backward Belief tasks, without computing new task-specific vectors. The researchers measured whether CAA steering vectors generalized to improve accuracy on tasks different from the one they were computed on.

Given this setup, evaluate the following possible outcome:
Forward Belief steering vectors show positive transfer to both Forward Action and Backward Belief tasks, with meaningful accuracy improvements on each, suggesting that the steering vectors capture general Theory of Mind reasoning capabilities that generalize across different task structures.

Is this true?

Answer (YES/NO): YES